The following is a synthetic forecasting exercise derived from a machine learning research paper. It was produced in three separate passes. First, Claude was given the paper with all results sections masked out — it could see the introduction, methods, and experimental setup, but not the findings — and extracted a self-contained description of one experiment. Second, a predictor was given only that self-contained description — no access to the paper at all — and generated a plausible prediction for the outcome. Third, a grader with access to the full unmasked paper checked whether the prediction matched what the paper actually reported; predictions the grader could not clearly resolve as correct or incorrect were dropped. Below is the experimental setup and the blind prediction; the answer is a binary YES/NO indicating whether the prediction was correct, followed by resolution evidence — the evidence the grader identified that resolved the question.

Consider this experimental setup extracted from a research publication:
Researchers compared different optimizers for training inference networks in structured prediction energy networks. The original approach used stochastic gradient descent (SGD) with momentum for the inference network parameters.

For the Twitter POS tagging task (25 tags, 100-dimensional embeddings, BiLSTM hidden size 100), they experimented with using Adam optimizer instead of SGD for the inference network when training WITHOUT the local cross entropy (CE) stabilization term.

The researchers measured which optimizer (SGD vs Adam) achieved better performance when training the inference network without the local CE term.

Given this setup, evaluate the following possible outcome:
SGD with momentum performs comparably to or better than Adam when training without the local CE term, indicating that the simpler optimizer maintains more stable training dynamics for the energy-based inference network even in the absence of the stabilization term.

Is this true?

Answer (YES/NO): NO